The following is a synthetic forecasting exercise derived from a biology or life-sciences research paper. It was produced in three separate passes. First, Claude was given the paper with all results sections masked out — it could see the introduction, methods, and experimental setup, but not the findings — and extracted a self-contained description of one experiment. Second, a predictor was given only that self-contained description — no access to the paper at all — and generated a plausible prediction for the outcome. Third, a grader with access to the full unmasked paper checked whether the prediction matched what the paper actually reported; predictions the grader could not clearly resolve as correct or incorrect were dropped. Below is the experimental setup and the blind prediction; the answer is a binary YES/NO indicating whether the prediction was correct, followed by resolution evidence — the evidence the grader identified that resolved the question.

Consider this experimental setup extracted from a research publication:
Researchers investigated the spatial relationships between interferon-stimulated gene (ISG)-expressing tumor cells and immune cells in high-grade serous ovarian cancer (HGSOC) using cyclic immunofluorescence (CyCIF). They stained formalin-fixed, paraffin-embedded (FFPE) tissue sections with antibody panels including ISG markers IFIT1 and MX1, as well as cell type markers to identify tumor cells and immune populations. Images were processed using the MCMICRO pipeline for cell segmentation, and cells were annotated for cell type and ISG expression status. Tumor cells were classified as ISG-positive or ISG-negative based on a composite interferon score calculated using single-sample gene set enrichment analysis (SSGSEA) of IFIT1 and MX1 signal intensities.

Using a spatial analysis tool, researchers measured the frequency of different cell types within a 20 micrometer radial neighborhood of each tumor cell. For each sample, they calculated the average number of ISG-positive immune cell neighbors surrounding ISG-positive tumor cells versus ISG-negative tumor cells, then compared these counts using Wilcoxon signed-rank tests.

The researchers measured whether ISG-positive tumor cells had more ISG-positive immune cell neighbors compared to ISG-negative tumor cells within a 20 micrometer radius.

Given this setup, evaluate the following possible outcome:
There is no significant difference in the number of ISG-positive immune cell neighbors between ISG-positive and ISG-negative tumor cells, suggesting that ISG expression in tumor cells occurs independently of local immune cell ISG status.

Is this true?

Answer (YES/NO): NO